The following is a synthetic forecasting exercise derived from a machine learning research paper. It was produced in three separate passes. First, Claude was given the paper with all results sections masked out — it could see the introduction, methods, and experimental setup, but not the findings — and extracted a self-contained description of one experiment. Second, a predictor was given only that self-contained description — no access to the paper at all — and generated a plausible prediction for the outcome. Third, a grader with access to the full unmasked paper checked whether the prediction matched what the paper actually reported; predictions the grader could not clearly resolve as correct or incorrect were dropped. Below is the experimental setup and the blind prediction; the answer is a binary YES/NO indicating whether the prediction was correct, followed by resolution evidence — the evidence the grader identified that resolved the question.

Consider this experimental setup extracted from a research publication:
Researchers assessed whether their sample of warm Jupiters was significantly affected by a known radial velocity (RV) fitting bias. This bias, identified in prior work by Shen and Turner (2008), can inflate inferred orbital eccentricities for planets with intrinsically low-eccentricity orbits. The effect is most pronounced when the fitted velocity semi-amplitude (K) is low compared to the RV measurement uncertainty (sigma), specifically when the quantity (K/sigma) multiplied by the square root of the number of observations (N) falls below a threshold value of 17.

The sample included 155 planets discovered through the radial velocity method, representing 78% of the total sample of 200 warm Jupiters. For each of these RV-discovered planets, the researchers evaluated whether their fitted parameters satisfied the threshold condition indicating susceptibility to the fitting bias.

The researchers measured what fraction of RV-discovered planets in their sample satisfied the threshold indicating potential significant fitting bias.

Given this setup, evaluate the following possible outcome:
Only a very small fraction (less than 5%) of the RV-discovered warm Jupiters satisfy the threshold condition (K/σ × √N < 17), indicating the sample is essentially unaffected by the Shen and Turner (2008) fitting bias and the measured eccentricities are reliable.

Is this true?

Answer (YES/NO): NO